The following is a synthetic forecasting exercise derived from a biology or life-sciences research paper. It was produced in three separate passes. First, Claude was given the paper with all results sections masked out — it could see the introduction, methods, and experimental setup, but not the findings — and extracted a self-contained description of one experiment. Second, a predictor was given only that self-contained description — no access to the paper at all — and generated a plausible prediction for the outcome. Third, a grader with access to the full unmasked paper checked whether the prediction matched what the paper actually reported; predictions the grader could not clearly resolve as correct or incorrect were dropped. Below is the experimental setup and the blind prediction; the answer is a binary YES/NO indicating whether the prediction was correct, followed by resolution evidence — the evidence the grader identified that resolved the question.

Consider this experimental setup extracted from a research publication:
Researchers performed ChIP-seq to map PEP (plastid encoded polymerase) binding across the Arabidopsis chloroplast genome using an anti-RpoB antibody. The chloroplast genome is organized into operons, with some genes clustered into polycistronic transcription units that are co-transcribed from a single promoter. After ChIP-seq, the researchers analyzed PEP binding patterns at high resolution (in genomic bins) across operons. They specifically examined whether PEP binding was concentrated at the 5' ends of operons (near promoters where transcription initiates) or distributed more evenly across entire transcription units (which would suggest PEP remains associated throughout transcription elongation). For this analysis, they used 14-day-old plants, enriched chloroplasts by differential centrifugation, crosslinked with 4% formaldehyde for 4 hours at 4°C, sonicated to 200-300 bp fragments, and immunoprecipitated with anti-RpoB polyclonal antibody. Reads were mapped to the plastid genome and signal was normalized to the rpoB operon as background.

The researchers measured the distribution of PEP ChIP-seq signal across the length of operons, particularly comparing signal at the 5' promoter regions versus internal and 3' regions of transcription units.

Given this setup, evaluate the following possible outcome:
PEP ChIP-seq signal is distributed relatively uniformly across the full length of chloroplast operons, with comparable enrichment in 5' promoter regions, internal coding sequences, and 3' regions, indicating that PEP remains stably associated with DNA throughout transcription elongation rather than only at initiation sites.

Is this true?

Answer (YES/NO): NO